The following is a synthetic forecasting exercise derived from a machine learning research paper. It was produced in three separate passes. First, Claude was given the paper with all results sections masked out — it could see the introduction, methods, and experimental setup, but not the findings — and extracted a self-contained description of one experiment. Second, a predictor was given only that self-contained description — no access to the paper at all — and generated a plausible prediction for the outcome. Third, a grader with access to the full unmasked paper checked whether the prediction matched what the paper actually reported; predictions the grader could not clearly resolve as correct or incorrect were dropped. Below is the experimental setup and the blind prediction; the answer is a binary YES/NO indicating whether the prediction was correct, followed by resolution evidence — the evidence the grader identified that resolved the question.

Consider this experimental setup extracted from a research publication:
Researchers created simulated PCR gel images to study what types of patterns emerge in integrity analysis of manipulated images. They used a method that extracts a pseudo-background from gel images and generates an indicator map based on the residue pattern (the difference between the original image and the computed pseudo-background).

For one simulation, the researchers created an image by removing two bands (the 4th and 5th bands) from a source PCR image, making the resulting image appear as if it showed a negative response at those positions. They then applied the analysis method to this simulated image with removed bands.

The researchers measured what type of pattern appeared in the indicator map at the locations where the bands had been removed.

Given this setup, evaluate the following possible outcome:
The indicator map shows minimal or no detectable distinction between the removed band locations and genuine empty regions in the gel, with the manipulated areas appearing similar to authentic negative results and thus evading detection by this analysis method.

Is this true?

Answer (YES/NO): NO